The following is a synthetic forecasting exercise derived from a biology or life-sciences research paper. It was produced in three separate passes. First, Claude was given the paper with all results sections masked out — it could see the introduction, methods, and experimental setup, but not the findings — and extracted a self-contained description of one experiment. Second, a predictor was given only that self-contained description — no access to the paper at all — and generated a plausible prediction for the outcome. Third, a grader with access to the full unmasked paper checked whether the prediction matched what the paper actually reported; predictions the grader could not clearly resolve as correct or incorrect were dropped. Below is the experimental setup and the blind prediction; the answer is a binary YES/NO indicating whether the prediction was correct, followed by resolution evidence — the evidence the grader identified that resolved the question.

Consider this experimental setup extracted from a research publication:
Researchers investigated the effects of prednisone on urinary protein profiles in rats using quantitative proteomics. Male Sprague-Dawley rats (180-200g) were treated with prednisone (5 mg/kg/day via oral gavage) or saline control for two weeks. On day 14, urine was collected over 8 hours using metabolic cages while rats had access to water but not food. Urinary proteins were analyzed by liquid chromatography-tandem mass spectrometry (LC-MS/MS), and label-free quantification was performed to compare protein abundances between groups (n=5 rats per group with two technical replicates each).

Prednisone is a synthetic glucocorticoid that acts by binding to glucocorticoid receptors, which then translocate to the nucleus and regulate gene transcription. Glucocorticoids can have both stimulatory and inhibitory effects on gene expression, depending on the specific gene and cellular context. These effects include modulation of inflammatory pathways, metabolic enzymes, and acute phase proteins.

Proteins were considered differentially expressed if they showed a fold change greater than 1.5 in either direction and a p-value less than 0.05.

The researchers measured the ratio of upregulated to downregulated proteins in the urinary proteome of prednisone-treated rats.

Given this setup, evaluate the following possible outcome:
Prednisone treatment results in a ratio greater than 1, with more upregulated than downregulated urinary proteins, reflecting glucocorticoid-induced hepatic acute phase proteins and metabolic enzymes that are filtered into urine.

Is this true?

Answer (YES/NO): NO